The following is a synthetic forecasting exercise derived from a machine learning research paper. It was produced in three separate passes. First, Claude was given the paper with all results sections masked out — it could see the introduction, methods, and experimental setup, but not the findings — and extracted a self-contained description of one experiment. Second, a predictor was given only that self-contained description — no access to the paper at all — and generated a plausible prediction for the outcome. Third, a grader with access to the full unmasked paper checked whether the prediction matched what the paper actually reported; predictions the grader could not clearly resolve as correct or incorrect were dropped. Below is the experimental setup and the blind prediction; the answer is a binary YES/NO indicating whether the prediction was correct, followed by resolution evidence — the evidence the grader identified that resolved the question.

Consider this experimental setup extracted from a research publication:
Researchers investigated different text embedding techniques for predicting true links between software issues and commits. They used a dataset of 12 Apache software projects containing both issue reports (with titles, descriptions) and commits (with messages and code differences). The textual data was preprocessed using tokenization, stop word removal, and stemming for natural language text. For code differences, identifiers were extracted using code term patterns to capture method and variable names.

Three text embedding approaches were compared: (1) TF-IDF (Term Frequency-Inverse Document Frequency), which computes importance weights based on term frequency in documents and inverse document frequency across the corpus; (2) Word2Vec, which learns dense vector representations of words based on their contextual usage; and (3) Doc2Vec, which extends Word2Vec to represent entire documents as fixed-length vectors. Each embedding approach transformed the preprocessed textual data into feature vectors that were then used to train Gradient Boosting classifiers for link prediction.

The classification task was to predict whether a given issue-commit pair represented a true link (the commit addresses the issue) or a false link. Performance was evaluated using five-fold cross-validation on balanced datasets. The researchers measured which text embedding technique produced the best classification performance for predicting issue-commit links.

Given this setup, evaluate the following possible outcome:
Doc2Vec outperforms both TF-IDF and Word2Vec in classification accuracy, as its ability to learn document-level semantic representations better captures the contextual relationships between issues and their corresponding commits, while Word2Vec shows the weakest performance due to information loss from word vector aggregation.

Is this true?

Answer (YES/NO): NO